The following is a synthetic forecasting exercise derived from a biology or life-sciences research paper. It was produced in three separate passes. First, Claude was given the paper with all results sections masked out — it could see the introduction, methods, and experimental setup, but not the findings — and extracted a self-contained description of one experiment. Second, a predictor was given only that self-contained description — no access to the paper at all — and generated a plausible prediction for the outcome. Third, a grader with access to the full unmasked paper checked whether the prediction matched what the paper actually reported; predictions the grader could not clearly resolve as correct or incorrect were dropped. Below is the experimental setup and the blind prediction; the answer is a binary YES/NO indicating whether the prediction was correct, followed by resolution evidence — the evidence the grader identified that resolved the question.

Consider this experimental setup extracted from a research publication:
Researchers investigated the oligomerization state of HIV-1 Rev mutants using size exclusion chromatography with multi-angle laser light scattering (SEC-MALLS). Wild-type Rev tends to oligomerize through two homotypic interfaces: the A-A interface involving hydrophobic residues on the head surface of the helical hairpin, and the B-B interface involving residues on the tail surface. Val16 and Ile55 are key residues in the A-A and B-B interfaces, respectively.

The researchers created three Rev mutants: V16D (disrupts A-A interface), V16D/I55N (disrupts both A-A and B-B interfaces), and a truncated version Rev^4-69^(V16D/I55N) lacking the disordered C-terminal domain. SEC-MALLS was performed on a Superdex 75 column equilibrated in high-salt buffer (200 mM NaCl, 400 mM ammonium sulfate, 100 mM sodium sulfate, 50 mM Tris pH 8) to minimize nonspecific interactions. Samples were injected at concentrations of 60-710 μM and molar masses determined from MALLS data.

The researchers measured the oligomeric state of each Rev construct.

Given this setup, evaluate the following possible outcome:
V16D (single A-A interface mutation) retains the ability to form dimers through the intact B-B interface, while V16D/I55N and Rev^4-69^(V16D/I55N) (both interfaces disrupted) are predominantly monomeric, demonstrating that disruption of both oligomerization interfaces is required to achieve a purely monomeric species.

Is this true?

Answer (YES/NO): YES